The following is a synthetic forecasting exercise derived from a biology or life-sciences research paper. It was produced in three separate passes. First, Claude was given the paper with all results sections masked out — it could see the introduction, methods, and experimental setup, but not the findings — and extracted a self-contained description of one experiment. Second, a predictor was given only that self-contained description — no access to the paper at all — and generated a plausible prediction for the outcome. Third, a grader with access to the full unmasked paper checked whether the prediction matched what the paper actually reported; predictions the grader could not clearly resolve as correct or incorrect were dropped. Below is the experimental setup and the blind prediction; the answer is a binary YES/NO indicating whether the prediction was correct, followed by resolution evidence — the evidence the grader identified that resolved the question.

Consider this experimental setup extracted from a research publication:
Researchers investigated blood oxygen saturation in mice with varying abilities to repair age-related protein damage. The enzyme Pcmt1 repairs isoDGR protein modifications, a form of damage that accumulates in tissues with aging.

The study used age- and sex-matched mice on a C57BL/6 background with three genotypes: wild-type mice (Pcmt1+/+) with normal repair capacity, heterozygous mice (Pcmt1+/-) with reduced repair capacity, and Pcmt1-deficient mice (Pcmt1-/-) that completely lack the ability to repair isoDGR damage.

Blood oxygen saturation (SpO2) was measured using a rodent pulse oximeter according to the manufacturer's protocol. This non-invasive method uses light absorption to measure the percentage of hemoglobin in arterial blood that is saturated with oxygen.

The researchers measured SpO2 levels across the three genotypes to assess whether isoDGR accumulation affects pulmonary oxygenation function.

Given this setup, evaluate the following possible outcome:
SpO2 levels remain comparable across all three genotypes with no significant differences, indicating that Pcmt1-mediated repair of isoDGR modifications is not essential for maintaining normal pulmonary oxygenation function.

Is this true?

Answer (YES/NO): NO